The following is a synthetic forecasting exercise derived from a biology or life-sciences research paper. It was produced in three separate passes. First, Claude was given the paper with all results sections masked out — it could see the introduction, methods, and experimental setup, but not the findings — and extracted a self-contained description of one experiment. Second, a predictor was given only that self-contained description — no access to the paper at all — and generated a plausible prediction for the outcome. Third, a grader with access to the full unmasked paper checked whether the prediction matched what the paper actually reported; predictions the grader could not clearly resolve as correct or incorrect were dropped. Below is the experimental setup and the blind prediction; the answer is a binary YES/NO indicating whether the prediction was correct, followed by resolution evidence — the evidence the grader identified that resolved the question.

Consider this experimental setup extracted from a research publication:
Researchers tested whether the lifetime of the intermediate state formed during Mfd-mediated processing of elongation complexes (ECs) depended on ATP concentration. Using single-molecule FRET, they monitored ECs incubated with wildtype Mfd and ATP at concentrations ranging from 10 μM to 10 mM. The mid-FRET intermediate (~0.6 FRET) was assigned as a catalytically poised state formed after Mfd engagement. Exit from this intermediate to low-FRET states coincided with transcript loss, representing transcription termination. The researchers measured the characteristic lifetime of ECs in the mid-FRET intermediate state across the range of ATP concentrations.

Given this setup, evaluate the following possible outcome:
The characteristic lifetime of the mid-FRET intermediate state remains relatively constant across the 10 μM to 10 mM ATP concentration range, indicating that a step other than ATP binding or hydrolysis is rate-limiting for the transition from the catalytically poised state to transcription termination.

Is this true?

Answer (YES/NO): YES